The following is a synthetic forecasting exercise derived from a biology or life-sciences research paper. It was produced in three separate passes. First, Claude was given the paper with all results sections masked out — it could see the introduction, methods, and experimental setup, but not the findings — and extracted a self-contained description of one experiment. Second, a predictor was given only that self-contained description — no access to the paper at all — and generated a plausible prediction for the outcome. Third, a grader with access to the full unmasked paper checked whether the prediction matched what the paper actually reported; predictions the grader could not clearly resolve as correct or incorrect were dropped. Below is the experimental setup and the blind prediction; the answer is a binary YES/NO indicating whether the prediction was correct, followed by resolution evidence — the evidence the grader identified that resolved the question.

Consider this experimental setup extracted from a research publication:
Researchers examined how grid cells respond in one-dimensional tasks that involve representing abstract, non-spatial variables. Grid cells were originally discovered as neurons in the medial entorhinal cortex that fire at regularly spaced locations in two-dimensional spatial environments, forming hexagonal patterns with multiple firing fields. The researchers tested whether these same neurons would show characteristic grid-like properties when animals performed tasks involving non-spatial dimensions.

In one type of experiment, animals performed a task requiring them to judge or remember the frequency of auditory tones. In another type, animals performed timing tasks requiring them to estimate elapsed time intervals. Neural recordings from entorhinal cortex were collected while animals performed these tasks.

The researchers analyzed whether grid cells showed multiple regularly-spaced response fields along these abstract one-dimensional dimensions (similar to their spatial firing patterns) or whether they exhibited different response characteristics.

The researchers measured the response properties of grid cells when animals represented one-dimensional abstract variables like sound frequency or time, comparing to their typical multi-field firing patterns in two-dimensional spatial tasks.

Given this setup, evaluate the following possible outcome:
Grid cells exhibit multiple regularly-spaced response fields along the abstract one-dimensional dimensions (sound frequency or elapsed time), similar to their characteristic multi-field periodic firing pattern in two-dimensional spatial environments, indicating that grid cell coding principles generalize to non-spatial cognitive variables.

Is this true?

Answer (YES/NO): NO